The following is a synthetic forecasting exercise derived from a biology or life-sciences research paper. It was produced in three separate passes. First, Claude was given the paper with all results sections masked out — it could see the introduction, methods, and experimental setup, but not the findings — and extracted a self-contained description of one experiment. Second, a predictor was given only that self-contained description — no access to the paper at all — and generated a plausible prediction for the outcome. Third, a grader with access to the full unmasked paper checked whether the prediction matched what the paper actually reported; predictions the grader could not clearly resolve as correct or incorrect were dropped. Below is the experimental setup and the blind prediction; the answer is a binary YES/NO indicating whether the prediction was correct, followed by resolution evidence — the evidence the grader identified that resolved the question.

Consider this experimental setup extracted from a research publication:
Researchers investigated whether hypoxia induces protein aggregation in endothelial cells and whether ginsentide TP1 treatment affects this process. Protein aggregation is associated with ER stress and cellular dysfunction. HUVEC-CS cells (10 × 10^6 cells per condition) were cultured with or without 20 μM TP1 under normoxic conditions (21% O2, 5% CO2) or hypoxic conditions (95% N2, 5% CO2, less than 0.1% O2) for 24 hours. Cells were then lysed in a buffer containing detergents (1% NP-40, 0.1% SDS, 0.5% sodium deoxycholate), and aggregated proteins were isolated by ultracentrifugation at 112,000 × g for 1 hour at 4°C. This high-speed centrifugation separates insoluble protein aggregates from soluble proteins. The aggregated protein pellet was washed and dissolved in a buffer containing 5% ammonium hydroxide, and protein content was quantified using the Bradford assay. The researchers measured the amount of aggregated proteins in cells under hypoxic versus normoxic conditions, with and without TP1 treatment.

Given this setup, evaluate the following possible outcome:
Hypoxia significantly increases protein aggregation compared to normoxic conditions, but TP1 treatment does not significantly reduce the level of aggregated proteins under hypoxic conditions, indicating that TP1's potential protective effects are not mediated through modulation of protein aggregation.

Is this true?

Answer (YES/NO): NO